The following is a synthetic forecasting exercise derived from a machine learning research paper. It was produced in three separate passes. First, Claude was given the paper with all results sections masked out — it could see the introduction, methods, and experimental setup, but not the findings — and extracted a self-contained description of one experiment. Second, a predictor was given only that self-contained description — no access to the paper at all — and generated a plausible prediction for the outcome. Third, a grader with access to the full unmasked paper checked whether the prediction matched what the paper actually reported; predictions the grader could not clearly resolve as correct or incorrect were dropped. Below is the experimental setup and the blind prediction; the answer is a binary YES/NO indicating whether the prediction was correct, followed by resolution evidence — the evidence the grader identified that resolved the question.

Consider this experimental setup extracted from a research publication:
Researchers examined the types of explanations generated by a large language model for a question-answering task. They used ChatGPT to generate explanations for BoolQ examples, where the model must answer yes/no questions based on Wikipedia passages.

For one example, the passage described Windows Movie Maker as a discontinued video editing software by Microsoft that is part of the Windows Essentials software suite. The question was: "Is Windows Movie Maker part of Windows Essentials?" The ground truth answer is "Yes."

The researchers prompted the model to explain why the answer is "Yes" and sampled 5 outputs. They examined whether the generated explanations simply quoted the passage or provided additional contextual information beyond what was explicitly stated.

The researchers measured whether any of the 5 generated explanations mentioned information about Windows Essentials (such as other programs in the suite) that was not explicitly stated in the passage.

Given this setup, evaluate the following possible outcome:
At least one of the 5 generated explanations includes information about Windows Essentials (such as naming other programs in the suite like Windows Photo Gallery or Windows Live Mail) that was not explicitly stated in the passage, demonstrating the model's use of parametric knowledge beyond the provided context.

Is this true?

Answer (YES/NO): YES